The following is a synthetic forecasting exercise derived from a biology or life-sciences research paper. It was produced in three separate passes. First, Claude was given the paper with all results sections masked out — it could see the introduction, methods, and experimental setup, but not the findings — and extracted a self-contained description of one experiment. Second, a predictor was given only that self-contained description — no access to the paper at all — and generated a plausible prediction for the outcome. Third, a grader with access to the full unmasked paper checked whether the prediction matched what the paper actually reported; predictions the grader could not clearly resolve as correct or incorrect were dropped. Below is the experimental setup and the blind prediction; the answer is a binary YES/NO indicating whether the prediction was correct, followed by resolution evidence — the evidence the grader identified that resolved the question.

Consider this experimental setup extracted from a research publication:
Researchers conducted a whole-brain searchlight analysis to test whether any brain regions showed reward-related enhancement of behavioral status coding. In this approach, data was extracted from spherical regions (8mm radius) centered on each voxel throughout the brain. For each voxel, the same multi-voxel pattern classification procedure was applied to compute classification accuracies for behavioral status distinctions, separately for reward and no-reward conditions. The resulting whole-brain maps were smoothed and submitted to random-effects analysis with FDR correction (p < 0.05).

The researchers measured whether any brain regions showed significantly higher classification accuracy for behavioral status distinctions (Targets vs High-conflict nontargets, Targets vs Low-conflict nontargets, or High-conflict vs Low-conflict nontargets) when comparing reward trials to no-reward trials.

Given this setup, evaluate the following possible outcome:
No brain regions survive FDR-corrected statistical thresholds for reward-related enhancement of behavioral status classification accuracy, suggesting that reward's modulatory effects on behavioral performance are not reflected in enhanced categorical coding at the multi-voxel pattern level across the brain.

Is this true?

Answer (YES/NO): YES